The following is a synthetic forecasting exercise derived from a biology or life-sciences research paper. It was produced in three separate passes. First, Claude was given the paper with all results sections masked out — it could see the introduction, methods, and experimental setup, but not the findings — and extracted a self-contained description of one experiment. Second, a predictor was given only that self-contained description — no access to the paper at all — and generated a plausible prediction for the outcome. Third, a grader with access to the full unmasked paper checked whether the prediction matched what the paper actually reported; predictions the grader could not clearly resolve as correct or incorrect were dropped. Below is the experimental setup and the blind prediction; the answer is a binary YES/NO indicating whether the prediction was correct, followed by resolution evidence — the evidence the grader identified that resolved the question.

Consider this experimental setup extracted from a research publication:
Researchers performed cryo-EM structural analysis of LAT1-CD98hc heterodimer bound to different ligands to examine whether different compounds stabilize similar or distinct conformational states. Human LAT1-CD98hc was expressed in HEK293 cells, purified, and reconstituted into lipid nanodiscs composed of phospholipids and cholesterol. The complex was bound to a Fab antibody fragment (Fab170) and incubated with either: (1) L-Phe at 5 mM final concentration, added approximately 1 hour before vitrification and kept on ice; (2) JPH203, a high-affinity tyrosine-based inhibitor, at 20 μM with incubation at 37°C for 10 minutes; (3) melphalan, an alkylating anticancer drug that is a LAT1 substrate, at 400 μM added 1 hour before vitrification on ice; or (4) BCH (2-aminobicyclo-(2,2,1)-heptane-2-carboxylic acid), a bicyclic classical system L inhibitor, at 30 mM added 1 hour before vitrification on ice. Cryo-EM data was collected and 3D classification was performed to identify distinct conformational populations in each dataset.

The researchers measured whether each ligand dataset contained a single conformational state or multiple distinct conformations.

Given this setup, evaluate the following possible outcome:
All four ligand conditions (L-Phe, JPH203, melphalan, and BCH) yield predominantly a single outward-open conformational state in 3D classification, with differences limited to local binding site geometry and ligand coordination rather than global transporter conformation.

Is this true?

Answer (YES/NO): NO